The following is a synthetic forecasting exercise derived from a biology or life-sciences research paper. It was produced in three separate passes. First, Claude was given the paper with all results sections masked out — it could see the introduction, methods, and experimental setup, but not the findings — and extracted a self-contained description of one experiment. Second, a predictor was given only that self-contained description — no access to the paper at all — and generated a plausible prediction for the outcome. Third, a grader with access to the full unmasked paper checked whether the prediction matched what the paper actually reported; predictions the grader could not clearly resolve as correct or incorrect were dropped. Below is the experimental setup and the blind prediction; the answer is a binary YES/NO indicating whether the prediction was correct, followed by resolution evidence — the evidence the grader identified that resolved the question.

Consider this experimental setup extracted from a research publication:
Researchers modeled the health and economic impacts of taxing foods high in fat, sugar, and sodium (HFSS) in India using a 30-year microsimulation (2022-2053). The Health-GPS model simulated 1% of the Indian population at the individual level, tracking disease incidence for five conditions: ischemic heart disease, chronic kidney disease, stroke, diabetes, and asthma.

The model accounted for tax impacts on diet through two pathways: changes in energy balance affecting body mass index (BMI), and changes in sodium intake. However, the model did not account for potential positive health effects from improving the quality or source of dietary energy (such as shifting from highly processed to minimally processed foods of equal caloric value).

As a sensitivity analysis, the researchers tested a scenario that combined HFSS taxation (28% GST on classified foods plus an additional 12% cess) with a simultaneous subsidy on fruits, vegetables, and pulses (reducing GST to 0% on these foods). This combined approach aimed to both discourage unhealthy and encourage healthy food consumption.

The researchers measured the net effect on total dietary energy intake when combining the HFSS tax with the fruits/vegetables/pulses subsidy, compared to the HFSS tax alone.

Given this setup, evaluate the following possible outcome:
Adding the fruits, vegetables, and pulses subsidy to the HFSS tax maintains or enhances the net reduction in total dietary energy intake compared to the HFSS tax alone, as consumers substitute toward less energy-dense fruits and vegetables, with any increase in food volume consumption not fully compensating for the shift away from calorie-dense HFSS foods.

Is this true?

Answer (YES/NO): NO